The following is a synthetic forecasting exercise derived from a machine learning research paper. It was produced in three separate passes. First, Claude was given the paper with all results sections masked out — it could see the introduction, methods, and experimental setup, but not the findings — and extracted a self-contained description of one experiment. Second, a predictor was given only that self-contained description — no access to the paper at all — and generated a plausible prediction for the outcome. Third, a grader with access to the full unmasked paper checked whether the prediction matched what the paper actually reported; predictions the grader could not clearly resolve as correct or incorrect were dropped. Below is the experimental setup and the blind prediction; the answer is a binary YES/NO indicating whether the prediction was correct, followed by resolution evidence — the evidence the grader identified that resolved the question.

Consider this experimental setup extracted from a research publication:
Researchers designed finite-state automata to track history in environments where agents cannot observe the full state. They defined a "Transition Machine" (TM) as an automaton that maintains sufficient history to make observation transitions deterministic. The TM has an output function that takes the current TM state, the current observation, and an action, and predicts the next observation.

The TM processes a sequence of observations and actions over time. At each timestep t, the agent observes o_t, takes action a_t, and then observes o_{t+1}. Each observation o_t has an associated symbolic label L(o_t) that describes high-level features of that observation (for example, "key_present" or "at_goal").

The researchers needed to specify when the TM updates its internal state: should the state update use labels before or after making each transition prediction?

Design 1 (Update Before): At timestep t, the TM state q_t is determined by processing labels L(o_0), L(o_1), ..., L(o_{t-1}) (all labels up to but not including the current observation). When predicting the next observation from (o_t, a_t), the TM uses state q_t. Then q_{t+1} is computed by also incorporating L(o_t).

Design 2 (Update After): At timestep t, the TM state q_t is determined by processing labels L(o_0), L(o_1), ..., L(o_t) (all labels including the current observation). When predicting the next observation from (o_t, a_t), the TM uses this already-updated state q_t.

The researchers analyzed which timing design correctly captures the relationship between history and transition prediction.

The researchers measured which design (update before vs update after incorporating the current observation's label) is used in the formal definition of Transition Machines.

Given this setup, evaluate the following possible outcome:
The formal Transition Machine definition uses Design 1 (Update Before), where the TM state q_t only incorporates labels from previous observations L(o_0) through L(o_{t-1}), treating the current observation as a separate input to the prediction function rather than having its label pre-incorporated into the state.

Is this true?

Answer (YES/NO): YES